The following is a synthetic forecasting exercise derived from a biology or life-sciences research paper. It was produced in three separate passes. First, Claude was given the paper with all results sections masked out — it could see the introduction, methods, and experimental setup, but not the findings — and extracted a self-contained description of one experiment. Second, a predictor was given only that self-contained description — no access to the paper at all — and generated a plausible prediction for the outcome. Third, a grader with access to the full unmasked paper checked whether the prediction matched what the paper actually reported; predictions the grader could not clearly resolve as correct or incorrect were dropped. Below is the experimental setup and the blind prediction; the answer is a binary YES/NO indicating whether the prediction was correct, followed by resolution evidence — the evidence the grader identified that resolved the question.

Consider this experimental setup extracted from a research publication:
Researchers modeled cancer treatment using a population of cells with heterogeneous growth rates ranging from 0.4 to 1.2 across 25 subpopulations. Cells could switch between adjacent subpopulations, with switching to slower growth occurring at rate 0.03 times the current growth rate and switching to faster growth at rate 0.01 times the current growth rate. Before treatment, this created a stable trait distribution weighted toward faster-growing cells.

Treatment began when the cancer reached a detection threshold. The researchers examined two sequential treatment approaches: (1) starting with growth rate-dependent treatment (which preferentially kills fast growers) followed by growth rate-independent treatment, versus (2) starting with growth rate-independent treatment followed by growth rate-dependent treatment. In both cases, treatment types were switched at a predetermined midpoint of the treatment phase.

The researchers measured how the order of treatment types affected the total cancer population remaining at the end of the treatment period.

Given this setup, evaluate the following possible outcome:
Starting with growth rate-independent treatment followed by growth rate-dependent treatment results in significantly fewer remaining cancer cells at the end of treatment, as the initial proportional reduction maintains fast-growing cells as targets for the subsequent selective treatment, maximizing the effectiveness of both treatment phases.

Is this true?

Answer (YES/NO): NO